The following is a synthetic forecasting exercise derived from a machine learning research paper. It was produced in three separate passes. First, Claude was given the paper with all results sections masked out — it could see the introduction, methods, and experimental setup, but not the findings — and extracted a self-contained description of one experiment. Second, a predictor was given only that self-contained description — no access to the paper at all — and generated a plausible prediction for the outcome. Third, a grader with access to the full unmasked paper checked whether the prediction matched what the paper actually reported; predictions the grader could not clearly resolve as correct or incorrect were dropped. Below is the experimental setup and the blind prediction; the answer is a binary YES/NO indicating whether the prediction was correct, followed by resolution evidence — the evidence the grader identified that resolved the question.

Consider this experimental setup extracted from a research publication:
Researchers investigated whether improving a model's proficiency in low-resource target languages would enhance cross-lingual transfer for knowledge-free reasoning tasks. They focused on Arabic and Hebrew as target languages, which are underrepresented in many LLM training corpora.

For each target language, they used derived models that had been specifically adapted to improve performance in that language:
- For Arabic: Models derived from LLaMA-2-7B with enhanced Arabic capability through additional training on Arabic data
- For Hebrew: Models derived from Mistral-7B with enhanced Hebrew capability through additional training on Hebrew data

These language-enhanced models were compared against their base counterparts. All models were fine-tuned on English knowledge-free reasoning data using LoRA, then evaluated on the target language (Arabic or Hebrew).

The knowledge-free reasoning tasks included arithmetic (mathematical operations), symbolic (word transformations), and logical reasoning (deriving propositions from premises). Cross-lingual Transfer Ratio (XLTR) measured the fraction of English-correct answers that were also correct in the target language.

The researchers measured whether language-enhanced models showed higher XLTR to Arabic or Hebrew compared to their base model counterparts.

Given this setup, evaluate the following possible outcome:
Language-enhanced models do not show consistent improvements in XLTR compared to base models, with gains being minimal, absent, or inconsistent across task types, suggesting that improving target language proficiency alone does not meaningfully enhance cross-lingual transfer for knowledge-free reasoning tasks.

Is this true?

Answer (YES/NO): NO